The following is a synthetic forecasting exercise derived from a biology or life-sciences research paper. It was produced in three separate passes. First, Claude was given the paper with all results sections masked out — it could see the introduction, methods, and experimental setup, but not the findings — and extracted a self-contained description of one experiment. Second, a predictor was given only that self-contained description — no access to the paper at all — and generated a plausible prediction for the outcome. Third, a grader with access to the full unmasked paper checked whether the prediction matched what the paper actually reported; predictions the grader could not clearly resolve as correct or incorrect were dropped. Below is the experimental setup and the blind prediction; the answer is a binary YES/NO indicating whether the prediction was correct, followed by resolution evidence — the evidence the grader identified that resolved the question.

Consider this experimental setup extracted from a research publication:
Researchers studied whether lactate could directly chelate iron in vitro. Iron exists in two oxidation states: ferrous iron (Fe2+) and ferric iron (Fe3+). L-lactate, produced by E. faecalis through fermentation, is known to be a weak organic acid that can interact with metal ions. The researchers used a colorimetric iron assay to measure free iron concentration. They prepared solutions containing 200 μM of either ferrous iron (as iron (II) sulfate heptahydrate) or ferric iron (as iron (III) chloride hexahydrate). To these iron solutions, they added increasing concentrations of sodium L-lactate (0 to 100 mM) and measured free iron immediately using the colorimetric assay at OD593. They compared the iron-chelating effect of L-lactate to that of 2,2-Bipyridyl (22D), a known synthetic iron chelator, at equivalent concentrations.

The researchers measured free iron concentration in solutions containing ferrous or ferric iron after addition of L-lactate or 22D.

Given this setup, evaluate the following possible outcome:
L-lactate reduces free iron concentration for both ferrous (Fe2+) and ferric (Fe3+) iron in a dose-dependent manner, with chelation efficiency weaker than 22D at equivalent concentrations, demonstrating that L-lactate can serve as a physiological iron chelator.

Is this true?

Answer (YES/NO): NO